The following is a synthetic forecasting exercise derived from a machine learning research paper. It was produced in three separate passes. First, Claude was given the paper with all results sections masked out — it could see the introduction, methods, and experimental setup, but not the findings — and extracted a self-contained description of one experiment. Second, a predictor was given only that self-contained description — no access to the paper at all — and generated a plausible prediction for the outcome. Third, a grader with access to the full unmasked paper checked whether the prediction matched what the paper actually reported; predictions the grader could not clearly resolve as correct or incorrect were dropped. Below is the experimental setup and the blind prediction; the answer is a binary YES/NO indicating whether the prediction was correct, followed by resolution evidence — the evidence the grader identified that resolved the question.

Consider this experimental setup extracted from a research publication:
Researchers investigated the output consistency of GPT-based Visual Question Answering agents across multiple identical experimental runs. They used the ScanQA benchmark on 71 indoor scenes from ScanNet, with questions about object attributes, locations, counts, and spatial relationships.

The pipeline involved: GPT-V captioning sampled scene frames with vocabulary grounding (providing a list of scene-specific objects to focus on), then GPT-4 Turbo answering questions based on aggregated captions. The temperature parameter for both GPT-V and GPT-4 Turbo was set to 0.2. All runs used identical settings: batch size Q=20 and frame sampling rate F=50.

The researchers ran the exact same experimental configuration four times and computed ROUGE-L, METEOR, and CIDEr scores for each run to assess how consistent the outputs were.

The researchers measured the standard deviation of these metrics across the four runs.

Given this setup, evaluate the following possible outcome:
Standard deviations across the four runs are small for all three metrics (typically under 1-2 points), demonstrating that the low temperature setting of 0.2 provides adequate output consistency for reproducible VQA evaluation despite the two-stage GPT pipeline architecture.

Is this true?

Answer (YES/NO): YES